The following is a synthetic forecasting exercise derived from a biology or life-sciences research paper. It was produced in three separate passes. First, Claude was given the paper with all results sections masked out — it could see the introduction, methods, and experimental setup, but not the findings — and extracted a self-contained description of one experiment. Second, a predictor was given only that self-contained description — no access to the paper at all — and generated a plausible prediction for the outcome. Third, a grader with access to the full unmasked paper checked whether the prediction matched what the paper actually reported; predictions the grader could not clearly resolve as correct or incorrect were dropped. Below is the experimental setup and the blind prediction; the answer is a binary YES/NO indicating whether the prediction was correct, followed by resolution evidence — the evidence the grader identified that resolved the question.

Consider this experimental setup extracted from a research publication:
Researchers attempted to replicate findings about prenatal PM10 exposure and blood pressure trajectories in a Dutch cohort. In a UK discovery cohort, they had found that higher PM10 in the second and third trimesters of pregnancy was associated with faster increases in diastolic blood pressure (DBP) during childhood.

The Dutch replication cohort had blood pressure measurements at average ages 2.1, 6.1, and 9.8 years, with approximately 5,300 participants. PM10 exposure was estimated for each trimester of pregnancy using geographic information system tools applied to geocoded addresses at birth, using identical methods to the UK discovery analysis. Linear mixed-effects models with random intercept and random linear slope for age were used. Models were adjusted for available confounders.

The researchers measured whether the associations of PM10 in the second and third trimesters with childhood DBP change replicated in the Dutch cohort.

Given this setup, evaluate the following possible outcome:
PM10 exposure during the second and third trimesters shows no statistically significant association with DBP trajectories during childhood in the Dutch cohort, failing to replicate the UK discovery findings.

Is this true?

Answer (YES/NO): NO